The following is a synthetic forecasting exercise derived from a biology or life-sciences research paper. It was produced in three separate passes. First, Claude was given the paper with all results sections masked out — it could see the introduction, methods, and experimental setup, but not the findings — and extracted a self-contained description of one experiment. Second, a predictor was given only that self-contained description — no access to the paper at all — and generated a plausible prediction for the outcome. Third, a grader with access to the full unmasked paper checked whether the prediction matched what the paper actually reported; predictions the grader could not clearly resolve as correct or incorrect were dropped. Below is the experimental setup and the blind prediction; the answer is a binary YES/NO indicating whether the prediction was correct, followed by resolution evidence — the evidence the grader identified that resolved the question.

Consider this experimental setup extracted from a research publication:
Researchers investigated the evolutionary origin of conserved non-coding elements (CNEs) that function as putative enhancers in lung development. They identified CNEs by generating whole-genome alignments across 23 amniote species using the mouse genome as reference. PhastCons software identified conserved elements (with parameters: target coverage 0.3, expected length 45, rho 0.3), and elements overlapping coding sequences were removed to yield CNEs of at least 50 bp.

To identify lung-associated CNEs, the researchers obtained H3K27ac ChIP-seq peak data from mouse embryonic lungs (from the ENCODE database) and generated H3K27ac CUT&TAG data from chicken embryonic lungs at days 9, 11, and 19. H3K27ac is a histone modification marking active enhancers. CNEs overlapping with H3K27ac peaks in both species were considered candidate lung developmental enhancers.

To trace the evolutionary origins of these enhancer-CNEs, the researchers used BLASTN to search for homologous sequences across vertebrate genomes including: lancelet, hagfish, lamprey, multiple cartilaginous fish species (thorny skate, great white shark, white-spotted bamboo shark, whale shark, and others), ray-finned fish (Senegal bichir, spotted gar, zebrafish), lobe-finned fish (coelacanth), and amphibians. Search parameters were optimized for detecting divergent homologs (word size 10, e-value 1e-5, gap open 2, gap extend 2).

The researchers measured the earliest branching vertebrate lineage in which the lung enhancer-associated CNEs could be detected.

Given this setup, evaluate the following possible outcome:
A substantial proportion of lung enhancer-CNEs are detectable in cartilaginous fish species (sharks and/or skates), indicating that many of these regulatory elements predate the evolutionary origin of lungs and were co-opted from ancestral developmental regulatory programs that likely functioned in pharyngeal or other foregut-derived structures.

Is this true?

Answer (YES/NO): YES